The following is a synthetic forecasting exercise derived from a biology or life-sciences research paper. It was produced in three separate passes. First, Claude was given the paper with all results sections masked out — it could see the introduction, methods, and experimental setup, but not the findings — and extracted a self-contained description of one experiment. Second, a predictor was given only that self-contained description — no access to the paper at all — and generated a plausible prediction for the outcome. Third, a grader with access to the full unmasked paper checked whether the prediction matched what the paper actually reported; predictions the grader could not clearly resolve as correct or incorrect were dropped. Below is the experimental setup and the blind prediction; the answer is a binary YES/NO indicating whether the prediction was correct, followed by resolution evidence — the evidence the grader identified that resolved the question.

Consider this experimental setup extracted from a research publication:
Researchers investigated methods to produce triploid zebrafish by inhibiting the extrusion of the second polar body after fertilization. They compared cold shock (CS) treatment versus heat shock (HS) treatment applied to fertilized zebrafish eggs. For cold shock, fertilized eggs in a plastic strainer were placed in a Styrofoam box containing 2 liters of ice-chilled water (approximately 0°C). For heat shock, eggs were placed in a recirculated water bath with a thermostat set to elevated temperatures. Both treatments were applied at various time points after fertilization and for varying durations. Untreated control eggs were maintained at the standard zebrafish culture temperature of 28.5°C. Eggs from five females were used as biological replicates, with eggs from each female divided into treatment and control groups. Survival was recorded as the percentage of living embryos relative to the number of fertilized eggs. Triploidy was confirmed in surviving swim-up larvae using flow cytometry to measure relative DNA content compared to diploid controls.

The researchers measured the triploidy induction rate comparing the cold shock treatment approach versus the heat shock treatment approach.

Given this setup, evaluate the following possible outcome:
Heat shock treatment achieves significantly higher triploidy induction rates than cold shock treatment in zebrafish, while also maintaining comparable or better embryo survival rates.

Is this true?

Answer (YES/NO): YES